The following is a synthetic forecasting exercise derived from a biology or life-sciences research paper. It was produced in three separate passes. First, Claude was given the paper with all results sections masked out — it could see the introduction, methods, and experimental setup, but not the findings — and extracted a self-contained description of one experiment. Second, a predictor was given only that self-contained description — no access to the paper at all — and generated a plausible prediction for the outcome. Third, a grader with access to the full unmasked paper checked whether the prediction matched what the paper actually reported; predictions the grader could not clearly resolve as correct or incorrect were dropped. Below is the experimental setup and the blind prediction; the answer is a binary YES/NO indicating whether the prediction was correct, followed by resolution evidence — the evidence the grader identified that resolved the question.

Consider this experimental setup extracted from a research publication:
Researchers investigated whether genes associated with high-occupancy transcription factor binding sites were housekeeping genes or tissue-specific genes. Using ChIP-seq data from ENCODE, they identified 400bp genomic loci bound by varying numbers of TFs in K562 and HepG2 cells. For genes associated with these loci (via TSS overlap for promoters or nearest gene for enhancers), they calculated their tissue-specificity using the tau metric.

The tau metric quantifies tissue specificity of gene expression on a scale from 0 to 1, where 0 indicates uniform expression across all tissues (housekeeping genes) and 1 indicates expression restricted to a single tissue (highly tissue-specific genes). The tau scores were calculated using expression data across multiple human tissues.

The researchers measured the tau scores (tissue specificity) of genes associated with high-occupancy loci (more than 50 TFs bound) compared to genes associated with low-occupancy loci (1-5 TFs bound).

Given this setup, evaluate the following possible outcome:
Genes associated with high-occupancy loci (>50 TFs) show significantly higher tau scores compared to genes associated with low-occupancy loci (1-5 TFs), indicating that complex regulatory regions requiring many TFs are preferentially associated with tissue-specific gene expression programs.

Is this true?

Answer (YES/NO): NO